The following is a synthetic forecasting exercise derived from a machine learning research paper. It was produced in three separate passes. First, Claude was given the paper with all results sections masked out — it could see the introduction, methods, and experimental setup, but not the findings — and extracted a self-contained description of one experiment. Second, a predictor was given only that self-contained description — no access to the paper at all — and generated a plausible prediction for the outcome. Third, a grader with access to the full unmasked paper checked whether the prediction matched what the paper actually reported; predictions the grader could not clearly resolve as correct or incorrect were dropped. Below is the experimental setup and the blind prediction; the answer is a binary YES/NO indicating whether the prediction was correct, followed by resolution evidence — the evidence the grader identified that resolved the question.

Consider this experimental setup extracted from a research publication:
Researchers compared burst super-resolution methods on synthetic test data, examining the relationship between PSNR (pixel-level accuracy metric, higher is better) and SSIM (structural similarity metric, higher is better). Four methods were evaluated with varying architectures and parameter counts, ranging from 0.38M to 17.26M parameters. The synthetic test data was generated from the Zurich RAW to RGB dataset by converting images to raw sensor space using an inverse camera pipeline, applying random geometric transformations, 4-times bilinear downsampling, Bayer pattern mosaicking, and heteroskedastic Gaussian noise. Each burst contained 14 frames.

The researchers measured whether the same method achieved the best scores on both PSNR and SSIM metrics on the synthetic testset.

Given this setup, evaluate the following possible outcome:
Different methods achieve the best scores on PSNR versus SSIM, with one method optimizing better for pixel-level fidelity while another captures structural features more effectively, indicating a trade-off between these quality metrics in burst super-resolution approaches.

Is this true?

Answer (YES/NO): YES